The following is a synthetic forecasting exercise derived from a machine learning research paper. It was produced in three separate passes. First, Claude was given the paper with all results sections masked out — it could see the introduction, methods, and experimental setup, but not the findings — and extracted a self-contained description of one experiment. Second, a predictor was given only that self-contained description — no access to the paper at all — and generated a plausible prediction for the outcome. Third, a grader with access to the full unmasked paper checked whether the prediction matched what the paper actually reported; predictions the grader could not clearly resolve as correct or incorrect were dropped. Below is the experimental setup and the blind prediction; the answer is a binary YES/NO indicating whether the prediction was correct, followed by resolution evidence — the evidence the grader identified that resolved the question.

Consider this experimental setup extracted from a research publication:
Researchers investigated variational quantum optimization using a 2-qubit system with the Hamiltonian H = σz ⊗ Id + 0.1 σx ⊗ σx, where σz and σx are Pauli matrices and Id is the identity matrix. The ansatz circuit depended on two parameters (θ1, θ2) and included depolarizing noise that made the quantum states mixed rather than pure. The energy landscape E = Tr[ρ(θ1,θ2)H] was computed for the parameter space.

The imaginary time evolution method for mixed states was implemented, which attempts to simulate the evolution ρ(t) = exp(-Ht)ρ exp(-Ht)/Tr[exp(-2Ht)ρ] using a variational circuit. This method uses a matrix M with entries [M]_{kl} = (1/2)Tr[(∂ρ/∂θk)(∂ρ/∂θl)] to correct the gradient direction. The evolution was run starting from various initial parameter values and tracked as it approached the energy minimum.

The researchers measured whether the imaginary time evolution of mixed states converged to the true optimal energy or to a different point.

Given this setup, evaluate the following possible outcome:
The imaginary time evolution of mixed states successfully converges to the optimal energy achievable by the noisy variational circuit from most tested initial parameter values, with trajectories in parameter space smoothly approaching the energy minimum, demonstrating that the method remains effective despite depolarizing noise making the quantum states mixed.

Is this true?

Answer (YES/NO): NO